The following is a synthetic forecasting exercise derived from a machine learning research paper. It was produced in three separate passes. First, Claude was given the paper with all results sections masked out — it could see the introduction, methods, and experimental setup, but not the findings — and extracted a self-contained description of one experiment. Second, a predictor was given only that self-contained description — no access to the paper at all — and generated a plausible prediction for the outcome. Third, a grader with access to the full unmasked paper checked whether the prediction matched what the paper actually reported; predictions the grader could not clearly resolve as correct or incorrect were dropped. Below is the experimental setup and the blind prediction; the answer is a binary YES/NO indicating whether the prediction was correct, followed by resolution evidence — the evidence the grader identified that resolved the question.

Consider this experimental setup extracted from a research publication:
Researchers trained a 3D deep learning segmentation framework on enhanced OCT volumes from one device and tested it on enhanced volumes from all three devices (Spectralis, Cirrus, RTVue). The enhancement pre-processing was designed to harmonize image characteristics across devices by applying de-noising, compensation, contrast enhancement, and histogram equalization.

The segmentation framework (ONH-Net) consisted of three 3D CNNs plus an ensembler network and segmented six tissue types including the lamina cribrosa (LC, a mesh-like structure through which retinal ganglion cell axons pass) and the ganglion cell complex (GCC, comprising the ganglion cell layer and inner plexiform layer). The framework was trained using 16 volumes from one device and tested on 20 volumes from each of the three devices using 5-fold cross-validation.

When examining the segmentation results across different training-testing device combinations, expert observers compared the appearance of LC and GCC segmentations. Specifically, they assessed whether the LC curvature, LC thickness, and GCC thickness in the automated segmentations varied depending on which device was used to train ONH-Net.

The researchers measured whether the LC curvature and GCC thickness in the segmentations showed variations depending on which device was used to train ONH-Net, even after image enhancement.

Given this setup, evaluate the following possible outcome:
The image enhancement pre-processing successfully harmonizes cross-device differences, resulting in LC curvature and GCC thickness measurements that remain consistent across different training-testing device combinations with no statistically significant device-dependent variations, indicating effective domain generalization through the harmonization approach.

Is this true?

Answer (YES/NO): NO